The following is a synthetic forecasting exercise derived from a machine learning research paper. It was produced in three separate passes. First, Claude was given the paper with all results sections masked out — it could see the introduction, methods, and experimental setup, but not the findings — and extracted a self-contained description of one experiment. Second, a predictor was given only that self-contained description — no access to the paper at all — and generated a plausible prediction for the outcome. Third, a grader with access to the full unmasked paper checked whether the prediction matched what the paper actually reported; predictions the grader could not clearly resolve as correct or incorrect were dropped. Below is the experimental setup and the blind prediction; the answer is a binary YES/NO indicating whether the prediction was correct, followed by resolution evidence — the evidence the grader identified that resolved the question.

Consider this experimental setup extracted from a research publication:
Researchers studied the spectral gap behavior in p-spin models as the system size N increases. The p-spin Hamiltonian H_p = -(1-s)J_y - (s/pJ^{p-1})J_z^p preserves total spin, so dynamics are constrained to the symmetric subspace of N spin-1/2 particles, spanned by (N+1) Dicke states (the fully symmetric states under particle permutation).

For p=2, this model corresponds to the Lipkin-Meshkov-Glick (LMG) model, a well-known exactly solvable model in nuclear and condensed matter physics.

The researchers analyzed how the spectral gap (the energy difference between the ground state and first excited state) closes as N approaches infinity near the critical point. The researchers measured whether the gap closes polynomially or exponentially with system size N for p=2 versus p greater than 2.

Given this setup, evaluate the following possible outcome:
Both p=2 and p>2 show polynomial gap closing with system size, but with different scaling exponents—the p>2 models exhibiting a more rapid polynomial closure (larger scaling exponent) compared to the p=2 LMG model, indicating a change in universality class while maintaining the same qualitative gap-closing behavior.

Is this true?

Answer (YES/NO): NO